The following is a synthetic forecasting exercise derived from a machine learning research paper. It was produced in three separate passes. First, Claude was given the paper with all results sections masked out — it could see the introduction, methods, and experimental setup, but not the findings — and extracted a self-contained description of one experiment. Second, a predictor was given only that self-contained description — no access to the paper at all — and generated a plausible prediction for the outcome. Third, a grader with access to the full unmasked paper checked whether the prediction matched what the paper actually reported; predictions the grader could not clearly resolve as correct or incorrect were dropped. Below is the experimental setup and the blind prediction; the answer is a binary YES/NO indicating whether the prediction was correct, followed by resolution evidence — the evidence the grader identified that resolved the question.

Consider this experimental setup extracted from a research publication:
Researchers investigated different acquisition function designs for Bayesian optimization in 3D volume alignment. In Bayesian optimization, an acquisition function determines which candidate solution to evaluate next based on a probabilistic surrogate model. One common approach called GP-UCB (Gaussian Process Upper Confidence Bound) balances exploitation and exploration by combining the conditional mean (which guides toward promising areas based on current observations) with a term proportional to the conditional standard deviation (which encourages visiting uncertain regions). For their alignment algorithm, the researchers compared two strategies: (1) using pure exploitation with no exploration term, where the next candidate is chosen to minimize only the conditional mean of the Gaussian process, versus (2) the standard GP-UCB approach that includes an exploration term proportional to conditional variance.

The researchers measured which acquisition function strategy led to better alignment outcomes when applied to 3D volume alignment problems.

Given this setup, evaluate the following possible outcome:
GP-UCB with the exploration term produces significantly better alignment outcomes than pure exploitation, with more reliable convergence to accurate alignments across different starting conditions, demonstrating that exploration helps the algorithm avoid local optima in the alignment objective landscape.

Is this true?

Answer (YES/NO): NO